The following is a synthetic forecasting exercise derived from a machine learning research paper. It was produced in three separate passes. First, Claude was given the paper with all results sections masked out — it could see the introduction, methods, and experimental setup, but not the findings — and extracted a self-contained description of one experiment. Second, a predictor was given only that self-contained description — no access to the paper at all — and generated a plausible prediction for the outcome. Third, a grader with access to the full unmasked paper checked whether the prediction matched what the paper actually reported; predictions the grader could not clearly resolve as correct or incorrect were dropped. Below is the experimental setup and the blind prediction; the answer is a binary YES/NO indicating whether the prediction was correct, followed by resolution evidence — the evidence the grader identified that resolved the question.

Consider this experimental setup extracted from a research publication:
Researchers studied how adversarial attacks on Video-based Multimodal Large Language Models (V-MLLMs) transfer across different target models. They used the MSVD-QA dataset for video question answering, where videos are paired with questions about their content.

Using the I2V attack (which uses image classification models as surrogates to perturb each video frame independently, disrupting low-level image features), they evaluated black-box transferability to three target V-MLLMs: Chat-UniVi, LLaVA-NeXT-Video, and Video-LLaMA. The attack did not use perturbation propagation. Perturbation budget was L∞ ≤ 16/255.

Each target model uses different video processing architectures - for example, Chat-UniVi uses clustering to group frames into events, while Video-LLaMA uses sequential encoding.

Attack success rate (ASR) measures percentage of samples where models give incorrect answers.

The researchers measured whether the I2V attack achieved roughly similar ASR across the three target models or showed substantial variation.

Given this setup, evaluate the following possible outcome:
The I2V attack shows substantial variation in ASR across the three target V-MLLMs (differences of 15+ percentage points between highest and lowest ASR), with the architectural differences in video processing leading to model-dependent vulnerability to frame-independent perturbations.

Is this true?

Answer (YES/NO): NO